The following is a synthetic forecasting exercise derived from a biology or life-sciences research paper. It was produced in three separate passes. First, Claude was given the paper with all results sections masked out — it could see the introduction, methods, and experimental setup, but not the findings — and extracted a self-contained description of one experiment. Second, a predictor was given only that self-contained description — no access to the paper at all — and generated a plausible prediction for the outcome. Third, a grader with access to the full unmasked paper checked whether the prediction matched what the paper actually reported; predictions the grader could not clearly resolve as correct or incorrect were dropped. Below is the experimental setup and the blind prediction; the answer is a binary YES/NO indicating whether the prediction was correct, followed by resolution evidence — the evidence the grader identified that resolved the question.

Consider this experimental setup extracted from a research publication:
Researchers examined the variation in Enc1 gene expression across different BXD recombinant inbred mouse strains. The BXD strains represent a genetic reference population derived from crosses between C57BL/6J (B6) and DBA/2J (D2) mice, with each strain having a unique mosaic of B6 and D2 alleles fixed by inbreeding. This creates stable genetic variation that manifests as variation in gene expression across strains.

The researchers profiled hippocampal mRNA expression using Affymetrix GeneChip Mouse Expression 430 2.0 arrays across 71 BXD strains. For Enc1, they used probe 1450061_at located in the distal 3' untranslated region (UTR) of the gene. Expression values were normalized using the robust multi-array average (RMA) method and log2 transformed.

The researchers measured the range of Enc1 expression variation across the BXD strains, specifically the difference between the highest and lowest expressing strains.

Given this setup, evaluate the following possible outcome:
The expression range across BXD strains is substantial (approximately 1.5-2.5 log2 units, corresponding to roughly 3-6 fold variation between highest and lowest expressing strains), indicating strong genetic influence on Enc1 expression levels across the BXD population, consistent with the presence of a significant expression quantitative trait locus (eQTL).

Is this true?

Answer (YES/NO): NO